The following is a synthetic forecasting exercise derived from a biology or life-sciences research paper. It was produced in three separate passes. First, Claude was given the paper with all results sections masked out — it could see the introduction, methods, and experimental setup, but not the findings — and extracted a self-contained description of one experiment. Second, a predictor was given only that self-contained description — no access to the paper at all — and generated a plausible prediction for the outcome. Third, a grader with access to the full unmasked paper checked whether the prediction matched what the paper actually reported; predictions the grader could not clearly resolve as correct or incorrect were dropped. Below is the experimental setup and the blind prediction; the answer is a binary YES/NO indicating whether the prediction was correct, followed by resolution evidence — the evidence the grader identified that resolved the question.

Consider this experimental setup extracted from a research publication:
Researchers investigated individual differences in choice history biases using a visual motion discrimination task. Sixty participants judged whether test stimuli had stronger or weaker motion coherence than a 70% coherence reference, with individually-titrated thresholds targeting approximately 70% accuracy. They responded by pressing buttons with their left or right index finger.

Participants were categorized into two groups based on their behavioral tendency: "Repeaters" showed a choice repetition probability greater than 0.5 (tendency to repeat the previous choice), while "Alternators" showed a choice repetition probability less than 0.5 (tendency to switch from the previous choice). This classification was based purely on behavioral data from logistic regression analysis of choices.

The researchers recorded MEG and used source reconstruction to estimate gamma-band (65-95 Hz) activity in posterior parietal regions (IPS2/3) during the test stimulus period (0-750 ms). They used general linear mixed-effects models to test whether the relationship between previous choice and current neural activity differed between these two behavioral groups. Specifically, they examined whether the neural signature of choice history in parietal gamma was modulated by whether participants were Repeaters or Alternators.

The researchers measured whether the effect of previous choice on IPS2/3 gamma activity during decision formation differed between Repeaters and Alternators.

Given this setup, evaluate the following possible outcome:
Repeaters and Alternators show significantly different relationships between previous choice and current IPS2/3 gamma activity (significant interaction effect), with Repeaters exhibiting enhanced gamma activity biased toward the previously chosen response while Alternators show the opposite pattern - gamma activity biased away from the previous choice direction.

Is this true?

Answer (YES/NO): NO